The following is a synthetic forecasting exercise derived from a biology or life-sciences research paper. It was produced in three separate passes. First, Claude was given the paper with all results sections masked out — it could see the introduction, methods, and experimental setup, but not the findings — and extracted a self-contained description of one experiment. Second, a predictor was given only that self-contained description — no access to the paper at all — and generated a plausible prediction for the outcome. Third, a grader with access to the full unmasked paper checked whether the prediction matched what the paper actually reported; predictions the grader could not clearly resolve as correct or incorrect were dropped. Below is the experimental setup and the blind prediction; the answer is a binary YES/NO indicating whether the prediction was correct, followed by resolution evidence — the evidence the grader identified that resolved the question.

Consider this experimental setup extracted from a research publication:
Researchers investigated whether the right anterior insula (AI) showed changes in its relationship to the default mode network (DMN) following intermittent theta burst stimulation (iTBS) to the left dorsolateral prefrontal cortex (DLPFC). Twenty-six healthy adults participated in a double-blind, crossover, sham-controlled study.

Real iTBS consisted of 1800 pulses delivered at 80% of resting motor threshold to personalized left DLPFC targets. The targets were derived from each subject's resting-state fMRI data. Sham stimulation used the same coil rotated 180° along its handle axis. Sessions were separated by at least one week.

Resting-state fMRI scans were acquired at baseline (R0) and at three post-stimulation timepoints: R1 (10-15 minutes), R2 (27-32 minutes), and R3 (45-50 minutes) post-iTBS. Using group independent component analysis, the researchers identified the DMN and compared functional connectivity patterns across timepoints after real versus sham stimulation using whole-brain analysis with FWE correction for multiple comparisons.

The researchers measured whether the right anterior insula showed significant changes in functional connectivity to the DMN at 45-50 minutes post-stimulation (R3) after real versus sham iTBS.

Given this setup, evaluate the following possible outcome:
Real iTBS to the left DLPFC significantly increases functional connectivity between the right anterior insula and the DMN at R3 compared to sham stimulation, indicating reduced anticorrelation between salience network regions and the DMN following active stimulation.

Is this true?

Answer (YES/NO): NO